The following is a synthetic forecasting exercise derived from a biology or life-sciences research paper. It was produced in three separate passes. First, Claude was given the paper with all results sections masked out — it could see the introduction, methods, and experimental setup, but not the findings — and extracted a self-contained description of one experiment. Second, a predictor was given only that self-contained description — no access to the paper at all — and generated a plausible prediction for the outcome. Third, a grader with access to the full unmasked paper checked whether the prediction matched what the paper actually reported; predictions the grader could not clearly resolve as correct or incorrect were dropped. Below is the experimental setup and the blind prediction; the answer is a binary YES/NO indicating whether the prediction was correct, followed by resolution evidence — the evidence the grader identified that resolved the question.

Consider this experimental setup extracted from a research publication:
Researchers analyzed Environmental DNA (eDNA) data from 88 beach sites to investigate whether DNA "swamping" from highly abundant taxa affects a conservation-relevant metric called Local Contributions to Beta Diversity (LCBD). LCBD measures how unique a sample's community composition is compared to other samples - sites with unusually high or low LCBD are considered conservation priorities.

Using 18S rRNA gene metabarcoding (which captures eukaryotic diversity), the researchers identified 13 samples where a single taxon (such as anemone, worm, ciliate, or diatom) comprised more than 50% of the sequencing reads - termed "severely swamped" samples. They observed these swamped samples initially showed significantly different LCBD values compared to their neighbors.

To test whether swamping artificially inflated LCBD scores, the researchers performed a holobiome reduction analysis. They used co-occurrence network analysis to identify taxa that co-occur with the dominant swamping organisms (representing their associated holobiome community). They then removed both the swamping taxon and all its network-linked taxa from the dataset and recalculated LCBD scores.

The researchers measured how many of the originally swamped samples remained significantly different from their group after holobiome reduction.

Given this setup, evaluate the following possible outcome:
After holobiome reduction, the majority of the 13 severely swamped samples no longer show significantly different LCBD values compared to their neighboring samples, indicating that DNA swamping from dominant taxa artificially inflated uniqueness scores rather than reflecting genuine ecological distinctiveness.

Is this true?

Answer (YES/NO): YES